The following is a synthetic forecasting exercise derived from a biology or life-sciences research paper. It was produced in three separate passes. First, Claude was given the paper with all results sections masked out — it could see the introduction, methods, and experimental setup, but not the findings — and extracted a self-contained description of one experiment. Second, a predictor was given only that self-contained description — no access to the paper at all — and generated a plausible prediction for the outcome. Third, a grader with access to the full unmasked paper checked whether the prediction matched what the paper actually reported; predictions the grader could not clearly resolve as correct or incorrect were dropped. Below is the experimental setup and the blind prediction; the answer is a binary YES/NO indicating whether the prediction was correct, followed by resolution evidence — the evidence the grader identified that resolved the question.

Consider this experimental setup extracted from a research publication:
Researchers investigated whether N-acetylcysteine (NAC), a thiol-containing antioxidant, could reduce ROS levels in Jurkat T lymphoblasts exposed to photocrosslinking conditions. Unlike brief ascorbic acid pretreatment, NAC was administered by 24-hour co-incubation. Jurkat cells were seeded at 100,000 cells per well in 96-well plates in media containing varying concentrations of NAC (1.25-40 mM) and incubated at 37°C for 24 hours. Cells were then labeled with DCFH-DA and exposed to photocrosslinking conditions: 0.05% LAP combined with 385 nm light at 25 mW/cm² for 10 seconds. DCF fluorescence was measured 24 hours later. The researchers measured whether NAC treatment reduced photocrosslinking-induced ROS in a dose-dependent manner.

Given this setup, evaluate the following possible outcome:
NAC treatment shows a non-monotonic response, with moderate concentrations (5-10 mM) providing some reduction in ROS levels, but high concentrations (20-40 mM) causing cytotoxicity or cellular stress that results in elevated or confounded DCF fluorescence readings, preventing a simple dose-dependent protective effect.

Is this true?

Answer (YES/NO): NO